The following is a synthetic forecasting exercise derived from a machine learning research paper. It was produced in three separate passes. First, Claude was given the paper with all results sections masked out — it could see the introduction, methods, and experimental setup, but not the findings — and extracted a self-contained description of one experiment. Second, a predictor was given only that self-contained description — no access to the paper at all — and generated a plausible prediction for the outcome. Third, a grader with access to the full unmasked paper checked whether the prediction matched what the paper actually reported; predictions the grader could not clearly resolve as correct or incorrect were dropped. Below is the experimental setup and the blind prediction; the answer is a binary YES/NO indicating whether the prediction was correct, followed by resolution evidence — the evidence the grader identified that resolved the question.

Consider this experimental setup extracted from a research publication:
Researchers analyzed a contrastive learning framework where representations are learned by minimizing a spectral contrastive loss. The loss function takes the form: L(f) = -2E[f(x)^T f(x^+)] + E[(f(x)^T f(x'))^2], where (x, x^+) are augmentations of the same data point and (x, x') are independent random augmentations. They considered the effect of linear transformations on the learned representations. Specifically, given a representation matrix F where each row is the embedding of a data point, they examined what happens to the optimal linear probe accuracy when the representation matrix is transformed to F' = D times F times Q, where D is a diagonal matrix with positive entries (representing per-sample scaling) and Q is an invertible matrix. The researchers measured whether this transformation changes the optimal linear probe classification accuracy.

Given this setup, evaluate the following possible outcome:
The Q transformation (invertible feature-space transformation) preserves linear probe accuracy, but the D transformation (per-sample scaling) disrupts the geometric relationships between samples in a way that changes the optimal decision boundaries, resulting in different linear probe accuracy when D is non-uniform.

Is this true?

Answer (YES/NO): NO